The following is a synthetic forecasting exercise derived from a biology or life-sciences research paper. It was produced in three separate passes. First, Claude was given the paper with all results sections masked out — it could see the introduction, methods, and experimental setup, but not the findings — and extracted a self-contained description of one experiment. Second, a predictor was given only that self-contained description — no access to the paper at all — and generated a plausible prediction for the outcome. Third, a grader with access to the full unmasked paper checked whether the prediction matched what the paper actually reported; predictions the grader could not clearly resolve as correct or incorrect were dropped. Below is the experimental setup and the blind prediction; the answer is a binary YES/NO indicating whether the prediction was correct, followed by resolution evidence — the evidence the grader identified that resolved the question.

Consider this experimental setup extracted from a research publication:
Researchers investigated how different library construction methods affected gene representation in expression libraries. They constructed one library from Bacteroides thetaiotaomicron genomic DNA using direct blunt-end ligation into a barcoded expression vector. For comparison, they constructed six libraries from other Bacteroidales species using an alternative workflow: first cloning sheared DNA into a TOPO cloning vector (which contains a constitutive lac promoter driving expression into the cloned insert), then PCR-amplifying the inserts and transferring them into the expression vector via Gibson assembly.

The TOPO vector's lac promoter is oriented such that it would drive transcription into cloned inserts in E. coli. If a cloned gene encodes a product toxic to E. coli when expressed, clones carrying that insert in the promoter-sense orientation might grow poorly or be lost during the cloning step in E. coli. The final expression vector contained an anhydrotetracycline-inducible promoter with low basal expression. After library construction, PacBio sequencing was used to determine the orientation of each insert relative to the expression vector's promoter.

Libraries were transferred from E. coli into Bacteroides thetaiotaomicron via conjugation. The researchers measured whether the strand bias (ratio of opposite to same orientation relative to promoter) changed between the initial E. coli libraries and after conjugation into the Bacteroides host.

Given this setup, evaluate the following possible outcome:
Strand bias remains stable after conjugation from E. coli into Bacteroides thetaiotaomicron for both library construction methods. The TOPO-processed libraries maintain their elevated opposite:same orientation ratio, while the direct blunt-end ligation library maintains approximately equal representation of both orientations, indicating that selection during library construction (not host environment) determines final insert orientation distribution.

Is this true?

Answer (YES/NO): YES